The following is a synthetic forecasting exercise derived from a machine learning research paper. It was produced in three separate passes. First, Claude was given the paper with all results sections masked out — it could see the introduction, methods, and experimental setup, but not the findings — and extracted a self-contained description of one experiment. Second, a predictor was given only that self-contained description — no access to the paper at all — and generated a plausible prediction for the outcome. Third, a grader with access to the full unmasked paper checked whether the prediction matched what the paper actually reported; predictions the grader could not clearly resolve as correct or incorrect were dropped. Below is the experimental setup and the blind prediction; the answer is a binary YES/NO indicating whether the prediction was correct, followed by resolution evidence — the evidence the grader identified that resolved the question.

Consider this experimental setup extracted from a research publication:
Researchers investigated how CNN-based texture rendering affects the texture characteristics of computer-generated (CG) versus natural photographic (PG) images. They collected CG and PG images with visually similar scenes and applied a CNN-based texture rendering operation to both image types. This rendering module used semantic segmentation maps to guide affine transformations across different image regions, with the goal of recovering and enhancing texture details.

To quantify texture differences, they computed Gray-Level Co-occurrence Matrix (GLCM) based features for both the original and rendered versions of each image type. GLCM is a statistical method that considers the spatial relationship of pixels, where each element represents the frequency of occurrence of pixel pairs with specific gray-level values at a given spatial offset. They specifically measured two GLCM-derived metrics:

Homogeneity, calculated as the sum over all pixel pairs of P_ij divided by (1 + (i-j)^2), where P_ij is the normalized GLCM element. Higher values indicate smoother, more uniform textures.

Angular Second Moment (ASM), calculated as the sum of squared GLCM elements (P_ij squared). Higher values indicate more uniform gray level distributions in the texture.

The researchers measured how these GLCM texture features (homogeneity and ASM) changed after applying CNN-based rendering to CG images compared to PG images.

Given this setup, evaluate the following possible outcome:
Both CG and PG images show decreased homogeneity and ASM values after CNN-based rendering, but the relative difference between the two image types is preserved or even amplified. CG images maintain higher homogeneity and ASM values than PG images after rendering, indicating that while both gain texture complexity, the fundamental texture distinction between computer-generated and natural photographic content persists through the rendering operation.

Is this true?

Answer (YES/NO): NO